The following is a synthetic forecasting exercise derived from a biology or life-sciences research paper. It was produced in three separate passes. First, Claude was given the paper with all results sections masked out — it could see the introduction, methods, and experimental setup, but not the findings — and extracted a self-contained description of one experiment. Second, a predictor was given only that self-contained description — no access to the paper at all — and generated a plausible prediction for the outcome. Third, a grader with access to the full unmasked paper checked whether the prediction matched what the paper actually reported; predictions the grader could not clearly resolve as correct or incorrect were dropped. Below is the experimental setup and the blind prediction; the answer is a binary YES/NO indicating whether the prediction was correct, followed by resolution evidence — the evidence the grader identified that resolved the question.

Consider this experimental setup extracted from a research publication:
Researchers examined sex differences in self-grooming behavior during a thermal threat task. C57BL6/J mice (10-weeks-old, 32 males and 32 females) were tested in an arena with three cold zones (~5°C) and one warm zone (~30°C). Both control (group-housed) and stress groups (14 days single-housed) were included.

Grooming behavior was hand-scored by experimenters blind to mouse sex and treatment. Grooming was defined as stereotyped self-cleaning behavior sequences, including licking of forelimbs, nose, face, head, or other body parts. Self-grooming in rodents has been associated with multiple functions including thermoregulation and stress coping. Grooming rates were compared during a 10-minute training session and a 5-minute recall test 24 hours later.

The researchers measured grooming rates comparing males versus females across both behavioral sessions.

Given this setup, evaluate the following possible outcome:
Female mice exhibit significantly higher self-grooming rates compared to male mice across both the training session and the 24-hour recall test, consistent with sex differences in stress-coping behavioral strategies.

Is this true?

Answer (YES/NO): NO